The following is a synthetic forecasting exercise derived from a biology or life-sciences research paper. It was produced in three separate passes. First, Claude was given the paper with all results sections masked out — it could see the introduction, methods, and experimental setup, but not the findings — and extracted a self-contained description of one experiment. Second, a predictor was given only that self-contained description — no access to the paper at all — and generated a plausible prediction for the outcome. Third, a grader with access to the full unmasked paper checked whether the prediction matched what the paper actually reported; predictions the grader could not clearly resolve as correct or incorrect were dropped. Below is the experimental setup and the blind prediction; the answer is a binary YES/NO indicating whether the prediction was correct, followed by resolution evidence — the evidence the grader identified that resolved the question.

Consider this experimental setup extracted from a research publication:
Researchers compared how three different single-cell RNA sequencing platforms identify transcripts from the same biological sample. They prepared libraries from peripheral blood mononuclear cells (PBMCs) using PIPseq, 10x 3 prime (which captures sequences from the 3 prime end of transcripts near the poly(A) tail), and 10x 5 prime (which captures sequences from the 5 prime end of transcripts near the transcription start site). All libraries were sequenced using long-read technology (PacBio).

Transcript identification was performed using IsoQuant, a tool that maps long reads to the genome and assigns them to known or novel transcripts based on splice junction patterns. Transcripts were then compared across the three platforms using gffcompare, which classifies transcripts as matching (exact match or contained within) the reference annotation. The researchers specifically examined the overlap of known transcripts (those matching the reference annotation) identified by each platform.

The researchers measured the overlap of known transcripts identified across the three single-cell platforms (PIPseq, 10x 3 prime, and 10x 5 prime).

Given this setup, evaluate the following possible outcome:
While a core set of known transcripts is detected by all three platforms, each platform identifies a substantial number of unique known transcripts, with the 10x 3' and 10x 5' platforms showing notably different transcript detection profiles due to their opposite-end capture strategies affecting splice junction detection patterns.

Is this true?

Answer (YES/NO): NO